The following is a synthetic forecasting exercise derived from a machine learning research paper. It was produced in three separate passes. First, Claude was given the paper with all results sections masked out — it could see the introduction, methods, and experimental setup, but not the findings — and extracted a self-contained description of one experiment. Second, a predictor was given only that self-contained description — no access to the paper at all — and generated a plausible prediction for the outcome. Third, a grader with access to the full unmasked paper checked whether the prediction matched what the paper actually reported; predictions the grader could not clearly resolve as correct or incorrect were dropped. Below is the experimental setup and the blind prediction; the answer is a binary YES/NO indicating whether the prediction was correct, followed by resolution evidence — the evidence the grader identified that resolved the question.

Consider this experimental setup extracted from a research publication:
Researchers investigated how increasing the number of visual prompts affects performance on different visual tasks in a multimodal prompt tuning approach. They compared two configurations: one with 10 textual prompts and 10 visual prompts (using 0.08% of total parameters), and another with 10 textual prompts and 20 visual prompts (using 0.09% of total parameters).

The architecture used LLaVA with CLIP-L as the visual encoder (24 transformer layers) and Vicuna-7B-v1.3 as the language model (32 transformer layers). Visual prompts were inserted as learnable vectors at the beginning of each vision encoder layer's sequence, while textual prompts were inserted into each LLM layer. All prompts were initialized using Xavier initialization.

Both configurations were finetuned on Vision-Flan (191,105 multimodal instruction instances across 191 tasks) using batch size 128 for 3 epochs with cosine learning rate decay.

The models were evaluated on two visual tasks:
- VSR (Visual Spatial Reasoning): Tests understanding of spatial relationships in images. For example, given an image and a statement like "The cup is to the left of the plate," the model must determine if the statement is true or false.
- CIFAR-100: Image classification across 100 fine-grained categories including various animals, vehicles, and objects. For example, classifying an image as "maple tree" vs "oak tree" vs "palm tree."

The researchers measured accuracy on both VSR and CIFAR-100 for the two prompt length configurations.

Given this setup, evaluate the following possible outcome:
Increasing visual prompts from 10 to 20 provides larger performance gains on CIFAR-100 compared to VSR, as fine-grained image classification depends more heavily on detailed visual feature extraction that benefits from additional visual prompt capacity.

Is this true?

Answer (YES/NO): YES